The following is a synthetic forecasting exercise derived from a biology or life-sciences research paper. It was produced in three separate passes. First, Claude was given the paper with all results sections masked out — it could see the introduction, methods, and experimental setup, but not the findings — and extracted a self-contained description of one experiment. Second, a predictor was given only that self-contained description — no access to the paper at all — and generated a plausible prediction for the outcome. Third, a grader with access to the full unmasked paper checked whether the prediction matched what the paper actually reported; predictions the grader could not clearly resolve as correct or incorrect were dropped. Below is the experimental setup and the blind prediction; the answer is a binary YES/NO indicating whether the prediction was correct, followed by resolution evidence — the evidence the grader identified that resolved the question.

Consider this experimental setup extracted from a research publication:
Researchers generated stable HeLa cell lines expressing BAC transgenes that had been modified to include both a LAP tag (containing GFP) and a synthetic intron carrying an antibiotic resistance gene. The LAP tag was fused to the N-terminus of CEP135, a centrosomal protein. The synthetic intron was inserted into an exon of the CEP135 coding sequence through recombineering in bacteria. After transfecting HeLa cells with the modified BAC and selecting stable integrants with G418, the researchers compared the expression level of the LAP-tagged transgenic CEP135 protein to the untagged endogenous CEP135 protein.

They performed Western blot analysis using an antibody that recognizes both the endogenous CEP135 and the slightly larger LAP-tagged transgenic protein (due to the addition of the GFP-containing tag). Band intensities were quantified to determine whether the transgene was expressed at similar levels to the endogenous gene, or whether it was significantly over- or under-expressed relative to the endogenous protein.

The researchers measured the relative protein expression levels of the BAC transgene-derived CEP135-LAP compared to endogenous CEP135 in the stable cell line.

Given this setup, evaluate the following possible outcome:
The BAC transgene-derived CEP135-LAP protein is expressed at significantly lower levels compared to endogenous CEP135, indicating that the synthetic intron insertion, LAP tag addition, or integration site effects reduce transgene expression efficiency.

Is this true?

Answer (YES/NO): NO